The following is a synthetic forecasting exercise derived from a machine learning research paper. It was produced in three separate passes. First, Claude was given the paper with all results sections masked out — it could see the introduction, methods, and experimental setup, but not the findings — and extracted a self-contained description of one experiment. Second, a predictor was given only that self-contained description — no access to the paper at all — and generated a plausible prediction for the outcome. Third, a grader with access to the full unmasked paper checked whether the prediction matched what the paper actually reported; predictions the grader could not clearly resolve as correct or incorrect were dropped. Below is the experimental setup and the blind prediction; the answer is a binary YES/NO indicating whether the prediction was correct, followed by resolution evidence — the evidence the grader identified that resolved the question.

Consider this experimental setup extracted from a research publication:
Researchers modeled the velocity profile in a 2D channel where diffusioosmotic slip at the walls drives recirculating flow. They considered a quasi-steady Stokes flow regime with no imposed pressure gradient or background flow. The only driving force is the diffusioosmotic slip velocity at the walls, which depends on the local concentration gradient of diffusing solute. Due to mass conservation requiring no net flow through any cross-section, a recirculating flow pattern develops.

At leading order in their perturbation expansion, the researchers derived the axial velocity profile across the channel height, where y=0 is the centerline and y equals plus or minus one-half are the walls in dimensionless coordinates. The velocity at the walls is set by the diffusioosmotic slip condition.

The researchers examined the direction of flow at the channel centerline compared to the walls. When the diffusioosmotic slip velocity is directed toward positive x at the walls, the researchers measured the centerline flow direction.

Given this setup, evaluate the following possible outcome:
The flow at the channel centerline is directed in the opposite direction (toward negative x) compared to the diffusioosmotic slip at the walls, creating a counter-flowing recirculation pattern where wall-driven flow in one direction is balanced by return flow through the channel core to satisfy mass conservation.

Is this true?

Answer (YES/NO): YES